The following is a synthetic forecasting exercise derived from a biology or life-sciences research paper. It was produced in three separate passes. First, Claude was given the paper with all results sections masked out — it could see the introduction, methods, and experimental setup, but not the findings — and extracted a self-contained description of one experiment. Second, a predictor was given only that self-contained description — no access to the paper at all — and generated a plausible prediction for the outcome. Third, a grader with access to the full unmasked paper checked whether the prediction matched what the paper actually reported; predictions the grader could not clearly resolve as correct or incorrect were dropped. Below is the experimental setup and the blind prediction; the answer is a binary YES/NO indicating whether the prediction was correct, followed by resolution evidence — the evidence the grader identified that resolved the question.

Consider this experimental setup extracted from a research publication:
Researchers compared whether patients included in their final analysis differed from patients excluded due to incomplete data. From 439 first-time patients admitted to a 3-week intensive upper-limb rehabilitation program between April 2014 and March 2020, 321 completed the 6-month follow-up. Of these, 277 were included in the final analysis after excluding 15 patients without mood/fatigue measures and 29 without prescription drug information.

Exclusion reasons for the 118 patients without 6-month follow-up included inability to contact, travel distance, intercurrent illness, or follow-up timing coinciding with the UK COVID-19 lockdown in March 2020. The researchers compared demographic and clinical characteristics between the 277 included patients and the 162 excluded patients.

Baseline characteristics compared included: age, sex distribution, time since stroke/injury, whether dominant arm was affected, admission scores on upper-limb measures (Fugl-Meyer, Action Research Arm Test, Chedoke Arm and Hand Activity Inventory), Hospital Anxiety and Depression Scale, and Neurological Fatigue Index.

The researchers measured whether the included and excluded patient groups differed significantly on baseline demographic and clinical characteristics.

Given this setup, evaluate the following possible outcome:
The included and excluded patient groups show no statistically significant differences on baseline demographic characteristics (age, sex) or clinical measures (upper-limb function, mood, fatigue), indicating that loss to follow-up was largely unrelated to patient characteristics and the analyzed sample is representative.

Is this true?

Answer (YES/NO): NO